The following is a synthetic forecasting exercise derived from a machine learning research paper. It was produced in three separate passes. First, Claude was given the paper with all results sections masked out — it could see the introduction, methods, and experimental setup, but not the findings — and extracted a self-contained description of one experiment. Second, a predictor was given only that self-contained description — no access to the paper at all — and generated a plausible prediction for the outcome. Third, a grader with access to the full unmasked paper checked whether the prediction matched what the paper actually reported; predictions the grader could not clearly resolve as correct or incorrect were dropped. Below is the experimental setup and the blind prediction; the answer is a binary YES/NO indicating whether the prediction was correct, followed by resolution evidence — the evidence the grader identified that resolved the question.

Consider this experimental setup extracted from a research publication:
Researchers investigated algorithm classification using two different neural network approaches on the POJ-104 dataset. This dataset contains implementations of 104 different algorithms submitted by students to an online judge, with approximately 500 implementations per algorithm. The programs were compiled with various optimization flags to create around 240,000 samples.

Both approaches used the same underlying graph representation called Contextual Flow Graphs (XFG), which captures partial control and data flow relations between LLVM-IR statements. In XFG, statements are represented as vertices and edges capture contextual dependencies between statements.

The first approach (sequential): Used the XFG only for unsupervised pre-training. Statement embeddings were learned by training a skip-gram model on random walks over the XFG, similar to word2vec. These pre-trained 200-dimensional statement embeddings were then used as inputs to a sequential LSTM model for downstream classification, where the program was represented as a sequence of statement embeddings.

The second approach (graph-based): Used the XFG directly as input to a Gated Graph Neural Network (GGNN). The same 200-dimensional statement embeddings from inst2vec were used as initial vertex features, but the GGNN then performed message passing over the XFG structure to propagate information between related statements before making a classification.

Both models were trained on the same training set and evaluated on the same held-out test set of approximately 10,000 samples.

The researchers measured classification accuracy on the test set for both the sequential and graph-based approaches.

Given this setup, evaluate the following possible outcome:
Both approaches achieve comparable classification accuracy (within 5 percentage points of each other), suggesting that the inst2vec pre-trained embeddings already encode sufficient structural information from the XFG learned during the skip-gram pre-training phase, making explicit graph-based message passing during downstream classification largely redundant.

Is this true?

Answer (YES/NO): YES